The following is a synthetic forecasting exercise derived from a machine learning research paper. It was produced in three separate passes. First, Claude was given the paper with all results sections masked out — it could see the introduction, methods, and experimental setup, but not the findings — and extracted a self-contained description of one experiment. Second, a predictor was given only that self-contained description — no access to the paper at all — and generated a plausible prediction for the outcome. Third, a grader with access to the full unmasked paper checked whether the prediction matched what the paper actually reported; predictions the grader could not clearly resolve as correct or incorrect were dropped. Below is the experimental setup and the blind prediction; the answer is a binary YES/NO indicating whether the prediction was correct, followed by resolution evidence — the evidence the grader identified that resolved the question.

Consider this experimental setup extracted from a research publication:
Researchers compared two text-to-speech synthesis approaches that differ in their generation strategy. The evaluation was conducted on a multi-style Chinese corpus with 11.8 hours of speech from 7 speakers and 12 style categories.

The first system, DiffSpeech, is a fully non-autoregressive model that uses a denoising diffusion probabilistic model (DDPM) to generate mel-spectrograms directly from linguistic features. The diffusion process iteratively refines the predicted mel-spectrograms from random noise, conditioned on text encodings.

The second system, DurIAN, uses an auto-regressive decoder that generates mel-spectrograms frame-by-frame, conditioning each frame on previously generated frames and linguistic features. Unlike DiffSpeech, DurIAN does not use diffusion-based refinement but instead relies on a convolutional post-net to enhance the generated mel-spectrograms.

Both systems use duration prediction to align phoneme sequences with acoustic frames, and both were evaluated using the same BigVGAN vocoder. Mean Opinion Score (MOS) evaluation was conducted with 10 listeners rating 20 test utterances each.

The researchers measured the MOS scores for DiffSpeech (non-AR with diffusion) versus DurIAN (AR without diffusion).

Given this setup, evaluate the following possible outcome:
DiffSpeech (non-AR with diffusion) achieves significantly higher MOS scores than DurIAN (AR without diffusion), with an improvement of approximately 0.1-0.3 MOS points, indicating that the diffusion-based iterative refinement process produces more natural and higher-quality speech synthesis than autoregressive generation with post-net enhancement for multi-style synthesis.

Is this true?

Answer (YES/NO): NO